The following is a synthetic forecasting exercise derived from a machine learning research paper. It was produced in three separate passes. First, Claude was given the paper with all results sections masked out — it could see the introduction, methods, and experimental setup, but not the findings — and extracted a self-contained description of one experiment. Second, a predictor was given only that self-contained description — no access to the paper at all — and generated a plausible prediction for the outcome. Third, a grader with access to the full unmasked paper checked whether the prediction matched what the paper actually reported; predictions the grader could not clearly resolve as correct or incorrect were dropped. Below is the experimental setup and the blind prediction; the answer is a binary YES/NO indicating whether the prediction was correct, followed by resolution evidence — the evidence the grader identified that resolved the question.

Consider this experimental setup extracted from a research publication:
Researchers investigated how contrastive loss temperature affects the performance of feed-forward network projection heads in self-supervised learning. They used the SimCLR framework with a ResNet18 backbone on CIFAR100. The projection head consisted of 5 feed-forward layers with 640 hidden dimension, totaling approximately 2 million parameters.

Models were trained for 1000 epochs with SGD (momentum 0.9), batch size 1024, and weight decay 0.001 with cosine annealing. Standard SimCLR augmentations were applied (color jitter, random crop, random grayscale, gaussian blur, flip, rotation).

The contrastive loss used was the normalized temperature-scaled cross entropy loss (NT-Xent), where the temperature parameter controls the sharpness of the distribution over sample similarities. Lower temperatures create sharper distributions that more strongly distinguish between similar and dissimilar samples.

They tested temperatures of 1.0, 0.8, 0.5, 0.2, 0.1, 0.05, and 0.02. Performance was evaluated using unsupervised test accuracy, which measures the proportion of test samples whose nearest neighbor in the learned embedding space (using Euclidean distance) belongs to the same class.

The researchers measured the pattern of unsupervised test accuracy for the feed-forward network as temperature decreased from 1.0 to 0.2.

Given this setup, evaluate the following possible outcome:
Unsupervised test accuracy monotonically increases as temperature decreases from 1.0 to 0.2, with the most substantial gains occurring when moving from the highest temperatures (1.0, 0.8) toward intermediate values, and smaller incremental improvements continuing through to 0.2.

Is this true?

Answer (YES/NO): NO